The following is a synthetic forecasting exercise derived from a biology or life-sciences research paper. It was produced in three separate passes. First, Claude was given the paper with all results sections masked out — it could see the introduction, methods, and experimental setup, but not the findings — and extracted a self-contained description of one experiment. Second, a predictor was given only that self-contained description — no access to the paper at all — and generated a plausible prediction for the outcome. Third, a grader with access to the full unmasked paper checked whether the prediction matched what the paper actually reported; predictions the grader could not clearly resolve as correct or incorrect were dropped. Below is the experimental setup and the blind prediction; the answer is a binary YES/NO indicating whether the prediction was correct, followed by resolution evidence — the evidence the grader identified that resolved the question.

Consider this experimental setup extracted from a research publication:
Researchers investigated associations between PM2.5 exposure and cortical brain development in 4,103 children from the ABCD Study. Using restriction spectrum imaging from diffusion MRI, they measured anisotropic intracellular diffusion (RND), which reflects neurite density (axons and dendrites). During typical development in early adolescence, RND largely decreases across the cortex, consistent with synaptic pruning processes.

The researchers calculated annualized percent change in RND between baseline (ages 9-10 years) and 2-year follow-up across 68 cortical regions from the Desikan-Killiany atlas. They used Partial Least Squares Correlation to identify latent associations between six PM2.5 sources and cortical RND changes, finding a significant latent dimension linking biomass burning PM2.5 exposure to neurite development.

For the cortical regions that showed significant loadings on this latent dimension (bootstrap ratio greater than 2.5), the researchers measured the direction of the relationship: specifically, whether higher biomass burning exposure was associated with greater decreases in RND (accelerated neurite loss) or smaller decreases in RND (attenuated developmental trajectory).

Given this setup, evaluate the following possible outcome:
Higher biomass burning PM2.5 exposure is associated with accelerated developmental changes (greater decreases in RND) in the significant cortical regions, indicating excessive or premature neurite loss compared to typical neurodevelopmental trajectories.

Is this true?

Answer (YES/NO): NO